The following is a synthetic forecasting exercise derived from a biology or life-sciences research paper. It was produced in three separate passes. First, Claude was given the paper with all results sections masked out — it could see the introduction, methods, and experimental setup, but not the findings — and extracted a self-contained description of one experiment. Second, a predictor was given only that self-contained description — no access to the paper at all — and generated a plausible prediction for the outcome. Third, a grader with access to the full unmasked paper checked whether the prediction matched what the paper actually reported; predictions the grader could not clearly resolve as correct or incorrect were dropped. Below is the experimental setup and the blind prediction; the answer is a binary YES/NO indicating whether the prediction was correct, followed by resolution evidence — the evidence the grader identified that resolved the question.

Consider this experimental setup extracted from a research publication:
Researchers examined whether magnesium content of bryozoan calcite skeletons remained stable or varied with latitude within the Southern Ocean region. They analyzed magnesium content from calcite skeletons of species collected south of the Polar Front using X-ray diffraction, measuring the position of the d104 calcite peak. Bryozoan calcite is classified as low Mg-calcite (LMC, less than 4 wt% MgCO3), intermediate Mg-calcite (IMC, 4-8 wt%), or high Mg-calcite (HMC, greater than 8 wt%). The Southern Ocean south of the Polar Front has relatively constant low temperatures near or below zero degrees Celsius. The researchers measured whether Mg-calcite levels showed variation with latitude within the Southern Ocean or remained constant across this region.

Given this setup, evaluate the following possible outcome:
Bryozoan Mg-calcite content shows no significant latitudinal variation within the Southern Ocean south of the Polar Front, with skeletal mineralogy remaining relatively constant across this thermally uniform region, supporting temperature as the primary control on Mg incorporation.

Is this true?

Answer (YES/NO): YES